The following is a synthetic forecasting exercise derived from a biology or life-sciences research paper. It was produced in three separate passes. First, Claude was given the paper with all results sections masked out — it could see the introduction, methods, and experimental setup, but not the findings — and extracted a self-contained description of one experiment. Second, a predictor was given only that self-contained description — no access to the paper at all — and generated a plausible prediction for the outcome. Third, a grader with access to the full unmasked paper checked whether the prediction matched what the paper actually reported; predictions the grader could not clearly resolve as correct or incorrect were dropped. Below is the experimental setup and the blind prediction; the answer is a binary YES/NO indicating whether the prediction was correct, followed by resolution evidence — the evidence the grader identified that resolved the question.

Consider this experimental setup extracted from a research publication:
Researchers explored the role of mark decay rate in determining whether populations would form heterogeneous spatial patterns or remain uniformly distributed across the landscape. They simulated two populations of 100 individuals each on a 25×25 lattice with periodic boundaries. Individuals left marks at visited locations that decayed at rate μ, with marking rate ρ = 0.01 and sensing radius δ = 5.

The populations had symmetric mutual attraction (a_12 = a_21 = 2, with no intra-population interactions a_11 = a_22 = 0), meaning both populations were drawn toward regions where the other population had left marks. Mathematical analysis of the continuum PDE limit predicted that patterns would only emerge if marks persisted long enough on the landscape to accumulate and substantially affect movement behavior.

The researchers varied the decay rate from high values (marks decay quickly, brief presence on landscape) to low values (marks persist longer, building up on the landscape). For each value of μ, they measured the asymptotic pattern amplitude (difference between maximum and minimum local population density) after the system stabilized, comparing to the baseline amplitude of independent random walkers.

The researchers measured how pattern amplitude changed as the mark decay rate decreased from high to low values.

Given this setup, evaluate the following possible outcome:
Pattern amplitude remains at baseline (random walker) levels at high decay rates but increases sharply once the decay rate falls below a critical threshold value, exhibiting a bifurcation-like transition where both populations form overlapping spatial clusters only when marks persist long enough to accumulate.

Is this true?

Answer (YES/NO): YES